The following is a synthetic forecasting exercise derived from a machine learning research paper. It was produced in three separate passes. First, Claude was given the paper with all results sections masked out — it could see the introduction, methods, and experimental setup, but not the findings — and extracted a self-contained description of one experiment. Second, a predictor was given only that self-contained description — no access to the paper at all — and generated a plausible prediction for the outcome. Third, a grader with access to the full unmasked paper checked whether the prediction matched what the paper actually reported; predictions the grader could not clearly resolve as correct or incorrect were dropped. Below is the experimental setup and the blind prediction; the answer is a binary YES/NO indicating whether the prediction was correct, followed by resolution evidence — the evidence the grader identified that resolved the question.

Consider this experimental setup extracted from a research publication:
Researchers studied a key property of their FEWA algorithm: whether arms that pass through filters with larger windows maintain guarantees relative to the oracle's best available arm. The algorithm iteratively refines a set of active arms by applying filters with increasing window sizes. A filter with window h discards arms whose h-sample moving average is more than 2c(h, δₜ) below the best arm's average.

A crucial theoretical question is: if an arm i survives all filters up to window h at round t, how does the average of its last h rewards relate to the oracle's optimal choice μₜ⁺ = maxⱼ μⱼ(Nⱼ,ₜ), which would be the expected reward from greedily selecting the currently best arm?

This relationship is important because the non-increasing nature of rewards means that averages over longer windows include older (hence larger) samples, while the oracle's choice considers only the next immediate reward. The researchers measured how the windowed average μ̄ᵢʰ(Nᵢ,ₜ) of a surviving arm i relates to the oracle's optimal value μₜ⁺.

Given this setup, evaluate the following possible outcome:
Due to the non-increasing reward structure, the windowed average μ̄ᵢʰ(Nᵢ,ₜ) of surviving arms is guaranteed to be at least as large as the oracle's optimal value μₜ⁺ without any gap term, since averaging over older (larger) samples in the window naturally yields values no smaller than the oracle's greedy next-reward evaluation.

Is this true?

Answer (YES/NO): NO